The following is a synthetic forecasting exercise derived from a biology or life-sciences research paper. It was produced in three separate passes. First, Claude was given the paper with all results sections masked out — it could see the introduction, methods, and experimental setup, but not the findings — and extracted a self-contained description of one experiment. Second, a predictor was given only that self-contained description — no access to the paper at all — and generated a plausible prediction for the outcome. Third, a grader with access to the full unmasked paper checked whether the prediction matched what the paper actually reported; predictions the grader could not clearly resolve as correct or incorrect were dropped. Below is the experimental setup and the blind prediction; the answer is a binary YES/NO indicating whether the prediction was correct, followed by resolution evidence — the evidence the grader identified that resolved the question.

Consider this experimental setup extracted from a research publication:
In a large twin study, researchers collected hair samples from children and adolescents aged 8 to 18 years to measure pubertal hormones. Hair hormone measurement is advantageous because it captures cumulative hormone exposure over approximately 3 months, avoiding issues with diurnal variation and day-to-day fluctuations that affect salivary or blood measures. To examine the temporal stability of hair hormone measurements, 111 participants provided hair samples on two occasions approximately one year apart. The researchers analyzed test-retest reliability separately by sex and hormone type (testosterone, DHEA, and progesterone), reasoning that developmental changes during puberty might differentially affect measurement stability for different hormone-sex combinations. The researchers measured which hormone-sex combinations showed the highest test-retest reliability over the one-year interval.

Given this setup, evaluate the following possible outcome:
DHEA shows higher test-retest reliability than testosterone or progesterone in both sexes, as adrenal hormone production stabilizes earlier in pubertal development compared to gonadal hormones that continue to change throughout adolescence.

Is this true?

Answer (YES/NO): NO